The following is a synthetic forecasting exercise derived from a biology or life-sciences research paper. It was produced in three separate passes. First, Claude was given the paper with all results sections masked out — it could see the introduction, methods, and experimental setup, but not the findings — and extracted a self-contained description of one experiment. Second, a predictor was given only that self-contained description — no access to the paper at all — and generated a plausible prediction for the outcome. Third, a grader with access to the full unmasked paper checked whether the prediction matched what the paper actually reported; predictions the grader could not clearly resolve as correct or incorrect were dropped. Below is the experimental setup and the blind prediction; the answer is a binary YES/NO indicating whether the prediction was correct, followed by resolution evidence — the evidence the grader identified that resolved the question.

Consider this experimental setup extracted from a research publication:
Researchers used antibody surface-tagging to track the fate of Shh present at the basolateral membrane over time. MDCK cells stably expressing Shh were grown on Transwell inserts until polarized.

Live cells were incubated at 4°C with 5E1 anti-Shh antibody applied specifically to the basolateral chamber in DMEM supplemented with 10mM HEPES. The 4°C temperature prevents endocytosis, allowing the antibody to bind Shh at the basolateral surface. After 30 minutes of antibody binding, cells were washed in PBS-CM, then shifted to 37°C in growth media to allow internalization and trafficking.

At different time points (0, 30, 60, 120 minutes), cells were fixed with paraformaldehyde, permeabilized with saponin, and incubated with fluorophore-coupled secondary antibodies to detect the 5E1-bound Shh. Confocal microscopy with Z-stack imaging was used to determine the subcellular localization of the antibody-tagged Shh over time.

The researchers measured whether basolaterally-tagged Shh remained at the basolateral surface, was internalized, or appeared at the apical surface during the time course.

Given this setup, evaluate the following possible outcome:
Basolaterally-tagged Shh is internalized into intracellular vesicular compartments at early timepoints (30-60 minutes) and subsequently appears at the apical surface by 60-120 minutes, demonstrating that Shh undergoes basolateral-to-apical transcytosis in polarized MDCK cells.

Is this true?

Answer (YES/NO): YES